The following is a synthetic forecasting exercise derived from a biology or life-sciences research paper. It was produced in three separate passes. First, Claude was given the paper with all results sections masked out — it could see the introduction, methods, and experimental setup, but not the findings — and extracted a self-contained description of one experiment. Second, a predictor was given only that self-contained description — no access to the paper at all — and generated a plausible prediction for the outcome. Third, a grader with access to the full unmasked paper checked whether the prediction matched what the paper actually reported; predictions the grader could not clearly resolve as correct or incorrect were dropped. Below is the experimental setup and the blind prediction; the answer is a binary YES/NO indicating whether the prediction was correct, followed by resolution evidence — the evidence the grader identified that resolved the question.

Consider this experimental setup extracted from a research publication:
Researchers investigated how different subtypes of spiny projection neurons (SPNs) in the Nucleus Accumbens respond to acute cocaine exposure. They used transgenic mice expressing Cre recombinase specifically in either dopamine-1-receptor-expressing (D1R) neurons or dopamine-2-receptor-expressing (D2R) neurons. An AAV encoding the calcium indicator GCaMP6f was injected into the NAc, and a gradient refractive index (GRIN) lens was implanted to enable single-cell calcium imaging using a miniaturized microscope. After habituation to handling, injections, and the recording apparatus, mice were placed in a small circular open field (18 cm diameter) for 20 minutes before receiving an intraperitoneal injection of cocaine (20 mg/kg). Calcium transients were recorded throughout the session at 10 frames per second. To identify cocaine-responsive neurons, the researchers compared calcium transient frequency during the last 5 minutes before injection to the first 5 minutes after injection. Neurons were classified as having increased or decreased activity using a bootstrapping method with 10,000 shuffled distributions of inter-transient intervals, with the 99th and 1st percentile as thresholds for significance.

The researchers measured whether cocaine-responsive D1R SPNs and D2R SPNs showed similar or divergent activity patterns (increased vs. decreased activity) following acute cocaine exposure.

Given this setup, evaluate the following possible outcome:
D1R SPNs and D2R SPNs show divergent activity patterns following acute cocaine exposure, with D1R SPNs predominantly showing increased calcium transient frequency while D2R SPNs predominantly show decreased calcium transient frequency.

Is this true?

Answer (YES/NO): YES